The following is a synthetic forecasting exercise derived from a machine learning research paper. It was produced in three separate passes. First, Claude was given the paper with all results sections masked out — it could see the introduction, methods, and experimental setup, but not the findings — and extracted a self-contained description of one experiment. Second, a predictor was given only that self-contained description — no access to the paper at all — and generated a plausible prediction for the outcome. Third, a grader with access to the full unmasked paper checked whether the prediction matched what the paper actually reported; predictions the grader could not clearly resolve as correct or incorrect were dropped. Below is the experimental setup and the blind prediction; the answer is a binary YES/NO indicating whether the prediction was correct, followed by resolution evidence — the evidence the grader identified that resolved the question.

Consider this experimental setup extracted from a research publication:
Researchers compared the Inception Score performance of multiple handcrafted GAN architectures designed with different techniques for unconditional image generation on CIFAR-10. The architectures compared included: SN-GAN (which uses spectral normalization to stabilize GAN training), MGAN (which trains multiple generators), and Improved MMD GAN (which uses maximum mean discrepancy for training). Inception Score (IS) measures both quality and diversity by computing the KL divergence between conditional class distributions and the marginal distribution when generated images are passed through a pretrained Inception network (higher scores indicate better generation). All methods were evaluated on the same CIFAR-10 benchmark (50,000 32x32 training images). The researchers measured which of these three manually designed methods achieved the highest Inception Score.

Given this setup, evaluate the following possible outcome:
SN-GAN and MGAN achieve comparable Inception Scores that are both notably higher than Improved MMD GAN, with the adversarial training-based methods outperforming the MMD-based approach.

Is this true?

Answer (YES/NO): NO